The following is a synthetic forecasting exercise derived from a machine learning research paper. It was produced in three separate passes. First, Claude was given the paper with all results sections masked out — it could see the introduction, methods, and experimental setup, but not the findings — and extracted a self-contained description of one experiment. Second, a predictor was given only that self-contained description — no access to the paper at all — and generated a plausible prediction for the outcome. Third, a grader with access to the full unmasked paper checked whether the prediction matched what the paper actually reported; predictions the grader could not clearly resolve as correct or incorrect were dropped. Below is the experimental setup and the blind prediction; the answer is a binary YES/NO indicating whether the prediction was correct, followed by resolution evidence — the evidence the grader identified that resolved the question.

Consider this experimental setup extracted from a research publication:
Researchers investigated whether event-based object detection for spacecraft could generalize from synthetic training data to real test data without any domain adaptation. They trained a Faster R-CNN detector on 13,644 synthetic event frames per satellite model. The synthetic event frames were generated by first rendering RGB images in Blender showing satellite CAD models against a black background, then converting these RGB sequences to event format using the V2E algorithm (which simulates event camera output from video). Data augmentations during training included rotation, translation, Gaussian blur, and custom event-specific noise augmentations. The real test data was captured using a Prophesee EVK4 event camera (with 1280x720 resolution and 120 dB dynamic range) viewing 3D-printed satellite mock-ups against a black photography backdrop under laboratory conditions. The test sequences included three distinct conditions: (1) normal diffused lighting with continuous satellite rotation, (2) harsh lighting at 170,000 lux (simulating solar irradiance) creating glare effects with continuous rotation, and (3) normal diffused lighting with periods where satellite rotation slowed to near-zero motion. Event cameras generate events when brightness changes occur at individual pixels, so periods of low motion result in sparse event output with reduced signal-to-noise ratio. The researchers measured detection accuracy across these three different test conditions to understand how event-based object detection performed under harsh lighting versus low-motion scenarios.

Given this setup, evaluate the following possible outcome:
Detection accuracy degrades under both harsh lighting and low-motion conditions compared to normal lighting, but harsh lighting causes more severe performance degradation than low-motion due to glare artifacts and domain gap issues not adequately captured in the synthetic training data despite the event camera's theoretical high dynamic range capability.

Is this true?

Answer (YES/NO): NO